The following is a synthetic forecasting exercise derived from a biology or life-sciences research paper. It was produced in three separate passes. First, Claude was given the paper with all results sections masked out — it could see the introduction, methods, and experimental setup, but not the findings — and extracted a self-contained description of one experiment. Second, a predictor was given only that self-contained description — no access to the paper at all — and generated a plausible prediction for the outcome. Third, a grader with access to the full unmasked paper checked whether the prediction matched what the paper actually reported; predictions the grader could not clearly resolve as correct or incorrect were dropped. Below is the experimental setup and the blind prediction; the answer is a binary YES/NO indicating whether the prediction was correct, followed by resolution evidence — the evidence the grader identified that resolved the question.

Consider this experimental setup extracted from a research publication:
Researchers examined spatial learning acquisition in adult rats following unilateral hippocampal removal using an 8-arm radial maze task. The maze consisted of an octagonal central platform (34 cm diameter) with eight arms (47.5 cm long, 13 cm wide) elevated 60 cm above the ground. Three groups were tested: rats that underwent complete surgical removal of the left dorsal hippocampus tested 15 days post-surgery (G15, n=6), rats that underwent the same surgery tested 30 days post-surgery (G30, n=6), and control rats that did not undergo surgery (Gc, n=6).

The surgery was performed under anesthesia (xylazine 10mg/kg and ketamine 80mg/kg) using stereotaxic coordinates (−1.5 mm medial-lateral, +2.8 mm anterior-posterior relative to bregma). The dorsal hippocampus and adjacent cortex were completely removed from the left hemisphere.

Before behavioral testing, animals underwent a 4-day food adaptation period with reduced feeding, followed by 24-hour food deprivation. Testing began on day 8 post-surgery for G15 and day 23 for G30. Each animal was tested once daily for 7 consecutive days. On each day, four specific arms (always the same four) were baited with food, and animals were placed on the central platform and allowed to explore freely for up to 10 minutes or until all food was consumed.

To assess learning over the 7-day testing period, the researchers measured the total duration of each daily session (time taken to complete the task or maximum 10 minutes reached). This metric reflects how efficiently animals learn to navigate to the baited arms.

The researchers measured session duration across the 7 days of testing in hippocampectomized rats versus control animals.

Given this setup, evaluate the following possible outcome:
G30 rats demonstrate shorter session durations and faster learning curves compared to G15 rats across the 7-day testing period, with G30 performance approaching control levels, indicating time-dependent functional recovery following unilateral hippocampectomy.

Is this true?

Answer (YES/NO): NO